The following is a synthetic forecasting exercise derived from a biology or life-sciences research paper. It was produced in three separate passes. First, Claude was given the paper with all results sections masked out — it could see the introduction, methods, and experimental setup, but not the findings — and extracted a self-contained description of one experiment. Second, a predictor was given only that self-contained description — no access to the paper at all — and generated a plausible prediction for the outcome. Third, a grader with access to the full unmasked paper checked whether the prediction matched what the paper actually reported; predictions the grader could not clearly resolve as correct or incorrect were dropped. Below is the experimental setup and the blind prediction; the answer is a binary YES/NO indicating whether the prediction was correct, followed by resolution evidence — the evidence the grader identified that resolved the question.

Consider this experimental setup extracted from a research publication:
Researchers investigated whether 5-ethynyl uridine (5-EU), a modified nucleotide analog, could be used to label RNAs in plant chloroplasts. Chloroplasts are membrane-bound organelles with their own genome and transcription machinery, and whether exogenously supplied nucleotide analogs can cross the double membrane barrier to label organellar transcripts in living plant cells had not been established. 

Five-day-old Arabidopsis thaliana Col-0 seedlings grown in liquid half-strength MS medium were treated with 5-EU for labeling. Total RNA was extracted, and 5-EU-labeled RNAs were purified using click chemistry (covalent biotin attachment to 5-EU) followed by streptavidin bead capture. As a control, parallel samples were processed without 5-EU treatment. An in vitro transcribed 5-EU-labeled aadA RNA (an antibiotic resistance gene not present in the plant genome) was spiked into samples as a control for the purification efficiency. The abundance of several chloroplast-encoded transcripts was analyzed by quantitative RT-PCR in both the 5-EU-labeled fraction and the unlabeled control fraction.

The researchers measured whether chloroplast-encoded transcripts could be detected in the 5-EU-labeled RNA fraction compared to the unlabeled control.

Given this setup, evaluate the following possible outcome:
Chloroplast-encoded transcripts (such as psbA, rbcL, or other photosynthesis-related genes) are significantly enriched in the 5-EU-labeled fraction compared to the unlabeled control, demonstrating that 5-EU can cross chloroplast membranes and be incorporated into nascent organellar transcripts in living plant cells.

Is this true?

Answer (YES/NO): YES